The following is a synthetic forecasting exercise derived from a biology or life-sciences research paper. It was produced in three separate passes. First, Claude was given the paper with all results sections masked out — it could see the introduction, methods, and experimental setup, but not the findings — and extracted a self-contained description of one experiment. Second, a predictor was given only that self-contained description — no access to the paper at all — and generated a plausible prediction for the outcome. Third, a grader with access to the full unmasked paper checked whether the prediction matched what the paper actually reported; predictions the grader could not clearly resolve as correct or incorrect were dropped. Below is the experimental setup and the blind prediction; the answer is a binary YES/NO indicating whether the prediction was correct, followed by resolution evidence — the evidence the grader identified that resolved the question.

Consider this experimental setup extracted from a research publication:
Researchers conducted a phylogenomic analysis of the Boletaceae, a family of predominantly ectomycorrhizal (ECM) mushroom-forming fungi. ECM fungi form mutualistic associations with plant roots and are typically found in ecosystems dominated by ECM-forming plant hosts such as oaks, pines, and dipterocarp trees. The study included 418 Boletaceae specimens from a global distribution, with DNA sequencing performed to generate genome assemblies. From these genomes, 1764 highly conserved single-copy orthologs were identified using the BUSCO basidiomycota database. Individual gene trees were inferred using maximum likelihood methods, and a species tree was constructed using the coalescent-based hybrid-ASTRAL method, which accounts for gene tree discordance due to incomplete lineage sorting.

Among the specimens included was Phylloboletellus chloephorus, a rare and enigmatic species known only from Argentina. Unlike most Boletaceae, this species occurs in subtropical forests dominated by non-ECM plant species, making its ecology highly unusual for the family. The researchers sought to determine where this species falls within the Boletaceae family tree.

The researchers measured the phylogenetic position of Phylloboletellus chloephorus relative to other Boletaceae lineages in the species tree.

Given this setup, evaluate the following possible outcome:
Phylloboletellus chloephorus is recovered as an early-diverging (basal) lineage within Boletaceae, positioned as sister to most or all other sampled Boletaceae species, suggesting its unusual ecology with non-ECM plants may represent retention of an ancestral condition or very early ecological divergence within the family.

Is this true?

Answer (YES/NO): YES